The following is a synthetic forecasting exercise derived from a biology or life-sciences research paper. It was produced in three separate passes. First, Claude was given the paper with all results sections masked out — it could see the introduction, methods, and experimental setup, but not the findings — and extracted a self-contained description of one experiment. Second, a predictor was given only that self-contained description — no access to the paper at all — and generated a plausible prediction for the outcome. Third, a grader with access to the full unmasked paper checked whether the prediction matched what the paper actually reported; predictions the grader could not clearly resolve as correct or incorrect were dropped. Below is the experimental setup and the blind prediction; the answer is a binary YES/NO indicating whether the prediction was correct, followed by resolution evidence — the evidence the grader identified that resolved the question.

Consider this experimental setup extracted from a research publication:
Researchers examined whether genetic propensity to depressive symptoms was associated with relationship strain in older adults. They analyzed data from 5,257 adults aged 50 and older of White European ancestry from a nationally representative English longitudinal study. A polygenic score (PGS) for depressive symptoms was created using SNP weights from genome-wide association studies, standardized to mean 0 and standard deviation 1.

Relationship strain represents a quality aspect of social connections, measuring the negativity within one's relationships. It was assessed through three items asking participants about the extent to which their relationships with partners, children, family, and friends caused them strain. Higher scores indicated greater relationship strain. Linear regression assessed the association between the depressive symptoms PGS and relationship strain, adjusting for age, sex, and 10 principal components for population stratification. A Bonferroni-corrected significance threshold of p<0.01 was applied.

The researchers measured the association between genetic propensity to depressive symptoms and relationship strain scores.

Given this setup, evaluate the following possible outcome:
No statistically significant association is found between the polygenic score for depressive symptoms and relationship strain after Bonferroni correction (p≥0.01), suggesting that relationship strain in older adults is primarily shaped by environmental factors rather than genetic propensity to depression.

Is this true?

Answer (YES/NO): NO